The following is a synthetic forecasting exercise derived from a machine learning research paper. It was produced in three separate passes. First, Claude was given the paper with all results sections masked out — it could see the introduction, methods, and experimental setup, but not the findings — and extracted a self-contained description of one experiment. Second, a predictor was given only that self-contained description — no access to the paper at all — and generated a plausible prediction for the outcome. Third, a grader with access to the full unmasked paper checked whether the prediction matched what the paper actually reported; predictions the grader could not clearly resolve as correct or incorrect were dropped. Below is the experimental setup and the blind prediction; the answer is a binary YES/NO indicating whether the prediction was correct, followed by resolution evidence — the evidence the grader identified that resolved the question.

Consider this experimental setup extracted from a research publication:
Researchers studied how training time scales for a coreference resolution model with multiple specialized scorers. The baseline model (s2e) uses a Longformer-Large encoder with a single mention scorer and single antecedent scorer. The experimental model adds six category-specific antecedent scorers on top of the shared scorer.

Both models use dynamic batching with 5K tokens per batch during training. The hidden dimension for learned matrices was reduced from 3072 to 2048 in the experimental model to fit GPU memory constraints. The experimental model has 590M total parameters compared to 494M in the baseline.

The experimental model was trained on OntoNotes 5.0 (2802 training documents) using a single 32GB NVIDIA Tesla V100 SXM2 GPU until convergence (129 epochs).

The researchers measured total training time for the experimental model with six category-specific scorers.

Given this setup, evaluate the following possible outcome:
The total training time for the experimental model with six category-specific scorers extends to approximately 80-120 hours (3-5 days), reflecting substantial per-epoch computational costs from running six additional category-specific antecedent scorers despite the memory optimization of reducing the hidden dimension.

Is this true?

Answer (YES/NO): NO